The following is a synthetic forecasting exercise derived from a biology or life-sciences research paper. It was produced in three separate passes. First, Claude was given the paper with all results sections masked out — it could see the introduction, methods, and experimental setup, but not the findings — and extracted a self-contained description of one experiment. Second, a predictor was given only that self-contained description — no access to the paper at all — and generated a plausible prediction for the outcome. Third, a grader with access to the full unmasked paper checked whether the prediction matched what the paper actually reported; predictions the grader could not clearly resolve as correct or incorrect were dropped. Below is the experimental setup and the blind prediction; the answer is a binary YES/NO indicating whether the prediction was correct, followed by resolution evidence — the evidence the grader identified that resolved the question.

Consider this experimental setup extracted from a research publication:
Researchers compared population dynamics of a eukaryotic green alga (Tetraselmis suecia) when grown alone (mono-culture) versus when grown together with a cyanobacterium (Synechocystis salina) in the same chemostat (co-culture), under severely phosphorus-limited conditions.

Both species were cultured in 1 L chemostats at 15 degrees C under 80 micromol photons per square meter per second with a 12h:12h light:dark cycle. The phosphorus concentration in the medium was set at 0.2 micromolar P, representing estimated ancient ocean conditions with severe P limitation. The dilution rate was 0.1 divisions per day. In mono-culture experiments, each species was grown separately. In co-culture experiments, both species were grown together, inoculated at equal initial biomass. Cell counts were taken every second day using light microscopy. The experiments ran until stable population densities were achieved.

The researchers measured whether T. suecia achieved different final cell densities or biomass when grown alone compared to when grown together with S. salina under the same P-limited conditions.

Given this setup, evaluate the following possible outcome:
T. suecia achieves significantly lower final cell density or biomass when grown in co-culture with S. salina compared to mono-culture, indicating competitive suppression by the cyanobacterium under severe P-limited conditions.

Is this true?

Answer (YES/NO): YES